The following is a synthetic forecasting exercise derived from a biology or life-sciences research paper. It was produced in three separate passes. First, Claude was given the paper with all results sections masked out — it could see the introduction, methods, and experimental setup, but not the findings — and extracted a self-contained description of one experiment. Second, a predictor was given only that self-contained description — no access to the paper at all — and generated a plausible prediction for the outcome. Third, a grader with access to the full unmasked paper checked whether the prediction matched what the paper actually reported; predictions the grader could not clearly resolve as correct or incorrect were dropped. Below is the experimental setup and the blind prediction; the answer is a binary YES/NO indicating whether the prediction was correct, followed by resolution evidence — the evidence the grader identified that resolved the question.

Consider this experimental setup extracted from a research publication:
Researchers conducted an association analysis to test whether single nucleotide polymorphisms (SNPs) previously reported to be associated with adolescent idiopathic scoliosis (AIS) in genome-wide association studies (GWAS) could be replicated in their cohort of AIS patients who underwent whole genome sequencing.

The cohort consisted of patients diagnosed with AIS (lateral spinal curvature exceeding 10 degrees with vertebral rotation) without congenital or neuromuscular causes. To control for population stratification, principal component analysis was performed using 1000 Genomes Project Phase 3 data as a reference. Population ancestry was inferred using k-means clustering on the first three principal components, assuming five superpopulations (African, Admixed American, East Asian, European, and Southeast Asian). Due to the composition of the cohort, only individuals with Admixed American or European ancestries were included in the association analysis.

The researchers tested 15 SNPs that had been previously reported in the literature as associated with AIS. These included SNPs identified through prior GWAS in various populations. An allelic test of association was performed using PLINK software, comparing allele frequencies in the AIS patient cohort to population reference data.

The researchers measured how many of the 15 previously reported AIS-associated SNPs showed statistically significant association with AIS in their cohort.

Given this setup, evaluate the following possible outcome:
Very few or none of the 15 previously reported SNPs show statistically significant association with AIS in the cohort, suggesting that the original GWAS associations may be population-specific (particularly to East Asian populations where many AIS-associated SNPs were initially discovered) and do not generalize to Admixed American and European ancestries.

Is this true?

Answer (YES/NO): NO